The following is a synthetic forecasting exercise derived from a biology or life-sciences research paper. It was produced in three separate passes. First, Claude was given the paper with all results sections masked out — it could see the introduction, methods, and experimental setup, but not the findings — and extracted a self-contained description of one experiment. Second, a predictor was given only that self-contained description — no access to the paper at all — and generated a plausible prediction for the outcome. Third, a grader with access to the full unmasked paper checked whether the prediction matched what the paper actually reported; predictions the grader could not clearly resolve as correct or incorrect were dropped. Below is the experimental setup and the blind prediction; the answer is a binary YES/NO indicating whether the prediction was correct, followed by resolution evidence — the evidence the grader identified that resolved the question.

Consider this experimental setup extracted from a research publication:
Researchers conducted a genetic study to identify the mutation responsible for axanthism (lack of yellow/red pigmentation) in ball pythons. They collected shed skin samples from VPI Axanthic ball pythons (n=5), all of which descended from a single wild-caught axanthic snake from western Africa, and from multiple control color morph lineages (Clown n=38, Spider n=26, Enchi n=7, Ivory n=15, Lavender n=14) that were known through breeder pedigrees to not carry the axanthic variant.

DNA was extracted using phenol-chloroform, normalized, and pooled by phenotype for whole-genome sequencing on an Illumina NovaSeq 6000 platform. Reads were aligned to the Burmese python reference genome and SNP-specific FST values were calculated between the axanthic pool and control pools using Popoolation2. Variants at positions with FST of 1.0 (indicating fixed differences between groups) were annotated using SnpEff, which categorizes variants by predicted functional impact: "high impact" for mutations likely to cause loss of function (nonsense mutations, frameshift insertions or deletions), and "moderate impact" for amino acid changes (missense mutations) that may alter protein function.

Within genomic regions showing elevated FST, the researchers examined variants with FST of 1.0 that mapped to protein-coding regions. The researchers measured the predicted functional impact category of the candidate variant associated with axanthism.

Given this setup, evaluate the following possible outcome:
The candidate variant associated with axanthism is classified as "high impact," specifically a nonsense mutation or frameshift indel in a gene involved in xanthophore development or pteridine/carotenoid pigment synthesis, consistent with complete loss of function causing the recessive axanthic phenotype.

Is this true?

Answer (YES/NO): YES